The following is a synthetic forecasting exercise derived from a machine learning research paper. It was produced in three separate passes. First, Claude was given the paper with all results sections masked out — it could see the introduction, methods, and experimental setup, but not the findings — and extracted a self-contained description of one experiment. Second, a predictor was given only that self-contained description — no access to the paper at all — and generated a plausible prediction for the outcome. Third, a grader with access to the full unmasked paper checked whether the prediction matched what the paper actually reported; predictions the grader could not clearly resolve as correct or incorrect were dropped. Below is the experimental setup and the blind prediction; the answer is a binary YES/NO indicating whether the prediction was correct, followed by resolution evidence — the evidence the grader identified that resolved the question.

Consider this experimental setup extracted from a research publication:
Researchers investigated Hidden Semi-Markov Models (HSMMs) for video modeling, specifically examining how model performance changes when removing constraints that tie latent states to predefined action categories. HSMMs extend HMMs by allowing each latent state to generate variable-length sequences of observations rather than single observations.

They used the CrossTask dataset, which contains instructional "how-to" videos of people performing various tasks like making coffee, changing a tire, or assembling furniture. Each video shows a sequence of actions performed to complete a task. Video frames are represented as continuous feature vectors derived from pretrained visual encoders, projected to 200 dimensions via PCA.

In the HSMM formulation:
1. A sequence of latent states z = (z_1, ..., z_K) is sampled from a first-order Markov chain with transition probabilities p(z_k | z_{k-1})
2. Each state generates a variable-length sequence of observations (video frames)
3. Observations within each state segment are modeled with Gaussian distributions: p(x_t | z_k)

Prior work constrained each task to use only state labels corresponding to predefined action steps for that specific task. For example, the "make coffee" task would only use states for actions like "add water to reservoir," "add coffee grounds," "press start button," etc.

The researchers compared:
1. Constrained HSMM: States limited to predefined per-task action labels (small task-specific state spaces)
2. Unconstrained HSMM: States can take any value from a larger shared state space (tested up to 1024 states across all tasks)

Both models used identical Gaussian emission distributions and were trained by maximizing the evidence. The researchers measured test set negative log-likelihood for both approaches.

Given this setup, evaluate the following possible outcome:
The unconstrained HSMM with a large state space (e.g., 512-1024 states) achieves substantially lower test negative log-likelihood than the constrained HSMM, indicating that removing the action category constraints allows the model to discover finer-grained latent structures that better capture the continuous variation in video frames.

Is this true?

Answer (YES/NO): YES